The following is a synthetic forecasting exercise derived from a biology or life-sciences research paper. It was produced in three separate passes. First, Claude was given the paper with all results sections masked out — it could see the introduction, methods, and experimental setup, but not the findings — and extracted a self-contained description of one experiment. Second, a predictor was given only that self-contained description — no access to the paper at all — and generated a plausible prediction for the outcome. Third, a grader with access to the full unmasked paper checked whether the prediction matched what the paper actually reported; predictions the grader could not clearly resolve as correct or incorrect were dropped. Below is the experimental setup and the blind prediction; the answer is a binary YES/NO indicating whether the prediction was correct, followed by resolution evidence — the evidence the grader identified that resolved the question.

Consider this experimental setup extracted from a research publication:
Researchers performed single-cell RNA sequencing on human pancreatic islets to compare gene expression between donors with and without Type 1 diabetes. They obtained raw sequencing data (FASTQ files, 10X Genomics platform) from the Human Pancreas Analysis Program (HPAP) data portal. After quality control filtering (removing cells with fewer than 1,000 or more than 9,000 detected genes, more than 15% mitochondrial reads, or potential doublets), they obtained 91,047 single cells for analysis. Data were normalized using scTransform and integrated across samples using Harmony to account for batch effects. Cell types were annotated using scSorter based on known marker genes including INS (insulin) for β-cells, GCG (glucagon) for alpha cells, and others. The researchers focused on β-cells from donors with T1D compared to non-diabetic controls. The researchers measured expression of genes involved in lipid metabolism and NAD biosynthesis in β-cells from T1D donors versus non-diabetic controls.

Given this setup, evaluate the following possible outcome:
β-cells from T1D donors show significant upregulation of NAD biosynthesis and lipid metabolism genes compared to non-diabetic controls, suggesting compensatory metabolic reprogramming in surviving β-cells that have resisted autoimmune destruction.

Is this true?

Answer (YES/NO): NO